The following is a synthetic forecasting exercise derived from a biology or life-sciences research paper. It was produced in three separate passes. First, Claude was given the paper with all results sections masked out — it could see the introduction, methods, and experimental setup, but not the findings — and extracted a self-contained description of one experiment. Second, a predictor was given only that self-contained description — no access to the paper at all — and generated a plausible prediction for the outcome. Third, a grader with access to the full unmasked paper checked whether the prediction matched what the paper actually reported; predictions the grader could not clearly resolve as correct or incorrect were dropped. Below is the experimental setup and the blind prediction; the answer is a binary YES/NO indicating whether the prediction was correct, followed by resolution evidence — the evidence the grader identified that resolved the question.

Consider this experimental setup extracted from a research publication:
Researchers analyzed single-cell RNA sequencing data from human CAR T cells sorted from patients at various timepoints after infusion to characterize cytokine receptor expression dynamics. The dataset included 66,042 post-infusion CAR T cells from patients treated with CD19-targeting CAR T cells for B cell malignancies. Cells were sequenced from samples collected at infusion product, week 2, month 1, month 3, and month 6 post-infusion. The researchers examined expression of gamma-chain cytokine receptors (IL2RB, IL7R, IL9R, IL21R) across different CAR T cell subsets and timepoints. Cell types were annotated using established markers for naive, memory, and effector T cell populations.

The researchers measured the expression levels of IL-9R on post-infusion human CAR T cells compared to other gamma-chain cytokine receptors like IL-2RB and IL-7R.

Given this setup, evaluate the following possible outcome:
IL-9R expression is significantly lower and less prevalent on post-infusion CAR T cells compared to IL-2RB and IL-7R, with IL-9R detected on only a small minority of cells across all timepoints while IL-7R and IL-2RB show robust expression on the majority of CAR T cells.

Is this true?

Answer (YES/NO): YES